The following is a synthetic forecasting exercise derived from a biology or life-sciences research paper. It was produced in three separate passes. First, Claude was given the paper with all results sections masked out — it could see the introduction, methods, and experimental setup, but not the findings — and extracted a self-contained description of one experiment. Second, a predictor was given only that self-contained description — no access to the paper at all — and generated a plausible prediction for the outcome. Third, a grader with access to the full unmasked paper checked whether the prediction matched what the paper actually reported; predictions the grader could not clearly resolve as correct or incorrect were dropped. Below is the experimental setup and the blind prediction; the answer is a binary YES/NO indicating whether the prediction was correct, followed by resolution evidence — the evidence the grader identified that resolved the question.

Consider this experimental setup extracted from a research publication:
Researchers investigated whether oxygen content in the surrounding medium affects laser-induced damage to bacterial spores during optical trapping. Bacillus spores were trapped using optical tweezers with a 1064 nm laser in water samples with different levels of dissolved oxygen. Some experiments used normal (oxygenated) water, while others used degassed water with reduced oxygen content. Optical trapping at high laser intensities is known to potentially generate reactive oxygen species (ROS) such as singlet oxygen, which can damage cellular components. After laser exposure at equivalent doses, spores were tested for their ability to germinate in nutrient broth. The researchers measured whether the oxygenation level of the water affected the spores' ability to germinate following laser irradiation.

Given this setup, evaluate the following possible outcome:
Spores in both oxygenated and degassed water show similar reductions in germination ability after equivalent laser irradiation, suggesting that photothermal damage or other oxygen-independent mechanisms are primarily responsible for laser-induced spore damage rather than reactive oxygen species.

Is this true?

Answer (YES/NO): NO